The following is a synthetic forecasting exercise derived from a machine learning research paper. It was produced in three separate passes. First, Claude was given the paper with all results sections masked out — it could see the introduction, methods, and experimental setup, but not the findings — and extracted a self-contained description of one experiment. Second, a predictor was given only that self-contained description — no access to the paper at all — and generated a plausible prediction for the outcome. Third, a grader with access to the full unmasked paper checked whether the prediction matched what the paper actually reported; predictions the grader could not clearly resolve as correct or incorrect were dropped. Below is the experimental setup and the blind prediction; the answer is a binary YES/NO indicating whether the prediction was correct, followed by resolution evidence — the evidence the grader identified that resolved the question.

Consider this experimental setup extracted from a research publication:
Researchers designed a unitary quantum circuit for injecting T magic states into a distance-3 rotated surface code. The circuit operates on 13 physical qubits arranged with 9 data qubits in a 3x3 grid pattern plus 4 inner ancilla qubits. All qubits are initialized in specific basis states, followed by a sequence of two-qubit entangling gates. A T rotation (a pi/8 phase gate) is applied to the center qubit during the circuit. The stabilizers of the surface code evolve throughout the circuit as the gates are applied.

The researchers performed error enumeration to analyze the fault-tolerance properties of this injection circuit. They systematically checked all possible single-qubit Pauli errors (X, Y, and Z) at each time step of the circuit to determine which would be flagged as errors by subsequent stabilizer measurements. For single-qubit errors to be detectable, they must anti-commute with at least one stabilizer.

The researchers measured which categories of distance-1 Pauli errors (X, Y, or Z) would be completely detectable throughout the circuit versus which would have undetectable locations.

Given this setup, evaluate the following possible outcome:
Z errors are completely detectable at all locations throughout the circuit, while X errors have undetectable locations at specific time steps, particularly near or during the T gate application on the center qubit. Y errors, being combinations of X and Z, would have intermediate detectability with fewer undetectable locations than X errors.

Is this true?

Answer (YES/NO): NO